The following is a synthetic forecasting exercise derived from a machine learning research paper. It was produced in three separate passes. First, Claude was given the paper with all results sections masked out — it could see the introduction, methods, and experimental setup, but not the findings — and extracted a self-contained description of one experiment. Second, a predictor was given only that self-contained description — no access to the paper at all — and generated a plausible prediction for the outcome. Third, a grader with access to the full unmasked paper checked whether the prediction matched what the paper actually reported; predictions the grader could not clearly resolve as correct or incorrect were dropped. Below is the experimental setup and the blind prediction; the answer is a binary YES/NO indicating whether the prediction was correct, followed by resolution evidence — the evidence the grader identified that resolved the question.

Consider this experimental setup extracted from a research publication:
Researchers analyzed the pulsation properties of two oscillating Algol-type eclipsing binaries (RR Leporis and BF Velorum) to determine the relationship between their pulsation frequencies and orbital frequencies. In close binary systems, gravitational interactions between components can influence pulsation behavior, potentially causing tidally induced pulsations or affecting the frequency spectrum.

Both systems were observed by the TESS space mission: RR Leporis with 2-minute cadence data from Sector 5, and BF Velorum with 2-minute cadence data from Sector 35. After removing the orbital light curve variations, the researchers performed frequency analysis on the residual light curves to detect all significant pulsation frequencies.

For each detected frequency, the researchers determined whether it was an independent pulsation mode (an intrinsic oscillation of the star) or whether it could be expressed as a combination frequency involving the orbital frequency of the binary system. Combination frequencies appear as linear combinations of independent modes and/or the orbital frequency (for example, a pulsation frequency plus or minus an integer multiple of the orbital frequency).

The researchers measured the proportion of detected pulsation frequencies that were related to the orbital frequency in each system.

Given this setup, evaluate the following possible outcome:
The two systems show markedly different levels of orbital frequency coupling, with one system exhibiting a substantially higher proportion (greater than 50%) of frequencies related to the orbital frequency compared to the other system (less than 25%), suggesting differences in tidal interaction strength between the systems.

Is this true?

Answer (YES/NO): NO